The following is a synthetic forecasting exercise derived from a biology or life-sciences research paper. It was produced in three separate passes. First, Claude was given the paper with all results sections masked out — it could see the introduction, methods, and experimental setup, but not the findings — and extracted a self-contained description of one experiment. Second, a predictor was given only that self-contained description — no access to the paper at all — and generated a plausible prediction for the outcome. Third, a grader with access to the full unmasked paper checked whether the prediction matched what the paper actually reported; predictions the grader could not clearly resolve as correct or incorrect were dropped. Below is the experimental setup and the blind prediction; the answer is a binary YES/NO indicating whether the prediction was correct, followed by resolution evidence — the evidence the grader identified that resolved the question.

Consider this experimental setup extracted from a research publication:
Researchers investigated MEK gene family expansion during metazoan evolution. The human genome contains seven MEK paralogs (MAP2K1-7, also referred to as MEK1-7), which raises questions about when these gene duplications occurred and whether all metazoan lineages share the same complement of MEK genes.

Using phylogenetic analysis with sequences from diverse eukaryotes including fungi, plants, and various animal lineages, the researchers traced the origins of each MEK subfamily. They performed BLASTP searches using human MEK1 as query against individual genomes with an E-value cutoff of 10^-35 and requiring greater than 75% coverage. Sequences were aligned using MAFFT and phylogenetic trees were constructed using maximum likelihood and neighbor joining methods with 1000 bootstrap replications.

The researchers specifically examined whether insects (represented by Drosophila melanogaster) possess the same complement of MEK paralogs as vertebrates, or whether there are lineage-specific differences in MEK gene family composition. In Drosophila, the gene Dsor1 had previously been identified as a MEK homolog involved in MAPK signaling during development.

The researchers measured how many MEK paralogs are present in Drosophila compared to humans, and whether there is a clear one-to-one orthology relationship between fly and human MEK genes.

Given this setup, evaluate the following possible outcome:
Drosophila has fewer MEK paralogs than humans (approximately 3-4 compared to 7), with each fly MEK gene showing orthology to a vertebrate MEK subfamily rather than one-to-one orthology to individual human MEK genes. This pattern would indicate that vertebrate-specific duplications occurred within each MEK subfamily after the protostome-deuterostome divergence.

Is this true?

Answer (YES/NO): NO